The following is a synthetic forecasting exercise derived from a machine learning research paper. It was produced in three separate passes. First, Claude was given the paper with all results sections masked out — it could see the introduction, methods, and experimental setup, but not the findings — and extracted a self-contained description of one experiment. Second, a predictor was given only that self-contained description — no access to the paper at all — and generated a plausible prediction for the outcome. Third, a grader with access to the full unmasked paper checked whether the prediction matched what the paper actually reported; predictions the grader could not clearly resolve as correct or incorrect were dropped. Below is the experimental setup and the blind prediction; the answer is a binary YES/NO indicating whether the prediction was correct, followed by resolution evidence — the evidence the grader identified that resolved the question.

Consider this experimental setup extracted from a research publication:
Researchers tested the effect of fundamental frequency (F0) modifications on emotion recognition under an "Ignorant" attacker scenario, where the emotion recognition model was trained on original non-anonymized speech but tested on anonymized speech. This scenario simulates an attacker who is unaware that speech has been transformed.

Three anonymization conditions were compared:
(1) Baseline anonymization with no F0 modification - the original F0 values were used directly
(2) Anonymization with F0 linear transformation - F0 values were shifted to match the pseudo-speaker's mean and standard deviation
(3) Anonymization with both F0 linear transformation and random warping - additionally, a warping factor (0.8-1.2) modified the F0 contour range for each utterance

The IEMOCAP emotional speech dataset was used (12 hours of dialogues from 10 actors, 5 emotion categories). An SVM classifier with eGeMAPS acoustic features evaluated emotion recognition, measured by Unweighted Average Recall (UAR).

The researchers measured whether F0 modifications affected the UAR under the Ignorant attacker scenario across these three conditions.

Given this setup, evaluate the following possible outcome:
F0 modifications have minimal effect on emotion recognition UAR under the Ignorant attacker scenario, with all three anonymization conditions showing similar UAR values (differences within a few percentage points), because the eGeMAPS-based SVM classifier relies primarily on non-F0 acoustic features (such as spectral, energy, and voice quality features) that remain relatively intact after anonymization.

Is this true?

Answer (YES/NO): YES